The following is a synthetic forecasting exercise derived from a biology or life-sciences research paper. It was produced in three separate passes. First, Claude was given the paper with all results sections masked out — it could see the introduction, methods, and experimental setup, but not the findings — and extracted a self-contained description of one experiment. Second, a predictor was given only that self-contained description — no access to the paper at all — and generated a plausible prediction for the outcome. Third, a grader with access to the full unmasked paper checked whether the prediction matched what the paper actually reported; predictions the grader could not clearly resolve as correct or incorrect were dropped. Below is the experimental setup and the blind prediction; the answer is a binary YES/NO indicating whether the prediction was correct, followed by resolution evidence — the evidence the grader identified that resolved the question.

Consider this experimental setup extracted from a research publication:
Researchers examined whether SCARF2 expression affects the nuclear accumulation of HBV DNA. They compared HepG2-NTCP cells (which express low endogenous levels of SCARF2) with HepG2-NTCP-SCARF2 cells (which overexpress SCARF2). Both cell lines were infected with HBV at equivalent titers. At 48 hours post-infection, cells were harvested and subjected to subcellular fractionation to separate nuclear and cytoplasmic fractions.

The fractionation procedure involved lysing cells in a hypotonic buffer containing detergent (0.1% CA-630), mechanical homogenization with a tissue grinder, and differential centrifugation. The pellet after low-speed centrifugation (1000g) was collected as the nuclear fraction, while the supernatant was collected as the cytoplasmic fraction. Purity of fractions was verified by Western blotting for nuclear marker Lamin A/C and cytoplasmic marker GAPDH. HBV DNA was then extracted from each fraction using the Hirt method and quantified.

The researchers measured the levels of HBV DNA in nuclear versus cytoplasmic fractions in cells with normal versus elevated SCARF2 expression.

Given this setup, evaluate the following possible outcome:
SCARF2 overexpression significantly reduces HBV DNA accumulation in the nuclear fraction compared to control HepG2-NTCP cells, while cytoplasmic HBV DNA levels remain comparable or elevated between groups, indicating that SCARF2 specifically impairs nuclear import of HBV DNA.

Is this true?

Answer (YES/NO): NO